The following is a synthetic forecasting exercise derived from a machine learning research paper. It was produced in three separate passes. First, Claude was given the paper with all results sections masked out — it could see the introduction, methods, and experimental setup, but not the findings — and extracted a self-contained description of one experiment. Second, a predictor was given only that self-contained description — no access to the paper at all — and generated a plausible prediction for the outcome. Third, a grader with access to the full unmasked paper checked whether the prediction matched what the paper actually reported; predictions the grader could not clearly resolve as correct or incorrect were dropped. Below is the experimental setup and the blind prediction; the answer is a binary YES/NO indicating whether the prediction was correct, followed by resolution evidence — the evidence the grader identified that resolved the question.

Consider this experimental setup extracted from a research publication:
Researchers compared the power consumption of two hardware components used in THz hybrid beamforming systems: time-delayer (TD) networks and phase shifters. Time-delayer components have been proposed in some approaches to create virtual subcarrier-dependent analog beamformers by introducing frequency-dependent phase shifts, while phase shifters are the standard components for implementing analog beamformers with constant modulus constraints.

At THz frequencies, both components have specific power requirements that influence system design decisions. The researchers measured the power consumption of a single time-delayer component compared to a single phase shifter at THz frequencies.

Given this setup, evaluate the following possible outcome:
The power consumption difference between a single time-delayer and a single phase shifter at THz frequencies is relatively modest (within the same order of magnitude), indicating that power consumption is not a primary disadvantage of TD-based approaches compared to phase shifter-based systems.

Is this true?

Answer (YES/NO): NO